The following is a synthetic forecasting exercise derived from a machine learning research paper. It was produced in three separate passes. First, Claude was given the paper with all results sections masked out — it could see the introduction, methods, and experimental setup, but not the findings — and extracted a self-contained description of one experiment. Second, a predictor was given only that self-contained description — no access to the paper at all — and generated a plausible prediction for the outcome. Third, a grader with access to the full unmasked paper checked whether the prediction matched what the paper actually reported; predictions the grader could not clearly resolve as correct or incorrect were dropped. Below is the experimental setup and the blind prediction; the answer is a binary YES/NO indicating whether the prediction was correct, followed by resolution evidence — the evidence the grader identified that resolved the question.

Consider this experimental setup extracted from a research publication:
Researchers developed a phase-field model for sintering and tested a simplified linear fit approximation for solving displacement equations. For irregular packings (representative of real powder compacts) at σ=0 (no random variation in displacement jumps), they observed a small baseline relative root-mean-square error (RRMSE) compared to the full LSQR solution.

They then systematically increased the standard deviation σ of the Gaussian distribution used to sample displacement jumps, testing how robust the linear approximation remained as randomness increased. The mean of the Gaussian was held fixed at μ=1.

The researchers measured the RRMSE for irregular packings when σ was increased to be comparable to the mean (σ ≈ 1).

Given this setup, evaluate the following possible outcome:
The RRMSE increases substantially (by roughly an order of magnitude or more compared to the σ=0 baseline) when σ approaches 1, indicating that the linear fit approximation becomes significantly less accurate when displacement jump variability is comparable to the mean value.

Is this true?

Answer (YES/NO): NO